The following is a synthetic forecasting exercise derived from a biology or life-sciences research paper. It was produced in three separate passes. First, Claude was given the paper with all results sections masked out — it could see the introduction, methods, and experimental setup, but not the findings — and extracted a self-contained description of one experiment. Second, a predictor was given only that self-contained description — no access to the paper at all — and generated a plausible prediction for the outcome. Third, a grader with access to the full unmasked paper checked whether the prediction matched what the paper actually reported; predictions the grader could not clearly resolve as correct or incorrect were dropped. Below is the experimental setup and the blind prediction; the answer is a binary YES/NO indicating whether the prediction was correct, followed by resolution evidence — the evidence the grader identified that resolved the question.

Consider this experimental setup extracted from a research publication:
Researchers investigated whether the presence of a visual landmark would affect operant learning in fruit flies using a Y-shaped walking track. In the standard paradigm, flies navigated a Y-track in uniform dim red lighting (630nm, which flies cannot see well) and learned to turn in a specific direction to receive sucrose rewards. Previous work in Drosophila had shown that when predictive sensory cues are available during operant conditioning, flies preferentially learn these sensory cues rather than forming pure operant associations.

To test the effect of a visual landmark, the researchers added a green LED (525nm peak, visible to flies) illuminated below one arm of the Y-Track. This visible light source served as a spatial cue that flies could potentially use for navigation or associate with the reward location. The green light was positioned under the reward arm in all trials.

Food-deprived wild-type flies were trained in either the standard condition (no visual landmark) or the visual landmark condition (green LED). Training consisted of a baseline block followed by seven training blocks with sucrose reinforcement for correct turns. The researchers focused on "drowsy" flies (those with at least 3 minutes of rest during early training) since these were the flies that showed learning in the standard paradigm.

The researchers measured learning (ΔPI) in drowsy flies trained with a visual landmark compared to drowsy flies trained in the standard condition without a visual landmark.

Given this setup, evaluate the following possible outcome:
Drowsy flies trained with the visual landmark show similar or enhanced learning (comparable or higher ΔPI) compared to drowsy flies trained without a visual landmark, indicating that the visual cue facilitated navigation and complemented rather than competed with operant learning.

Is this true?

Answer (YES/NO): NO